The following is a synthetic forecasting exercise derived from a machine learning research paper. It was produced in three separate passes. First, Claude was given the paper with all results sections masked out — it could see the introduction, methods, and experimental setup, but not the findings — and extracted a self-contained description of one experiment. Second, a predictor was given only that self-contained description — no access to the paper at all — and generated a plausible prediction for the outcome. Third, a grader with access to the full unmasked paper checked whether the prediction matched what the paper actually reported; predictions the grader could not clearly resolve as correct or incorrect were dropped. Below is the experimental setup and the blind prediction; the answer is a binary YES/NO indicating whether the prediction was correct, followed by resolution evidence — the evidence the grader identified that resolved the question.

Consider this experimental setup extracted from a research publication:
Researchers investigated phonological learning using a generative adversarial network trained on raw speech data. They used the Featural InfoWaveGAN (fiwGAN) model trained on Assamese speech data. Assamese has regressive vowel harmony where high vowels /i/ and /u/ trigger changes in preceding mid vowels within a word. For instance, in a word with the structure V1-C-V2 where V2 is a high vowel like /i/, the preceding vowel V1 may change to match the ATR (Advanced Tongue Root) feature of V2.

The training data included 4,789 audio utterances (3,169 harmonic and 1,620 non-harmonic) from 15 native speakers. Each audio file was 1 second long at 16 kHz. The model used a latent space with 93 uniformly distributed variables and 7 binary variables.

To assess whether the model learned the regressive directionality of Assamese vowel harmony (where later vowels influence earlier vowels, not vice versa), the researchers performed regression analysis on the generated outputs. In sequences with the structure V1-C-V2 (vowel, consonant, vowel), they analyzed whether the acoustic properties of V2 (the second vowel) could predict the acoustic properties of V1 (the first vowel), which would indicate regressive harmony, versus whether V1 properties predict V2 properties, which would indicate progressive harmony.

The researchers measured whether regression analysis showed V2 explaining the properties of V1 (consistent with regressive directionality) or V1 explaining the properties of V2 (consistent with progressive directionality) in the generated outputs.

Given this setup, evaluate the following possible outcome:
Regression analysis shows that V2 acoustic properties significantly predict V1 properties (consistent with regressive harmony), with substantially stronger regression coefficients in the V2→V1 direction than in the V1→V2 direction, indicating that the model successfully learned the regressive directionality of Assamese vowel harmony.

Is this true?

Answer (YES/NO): YES